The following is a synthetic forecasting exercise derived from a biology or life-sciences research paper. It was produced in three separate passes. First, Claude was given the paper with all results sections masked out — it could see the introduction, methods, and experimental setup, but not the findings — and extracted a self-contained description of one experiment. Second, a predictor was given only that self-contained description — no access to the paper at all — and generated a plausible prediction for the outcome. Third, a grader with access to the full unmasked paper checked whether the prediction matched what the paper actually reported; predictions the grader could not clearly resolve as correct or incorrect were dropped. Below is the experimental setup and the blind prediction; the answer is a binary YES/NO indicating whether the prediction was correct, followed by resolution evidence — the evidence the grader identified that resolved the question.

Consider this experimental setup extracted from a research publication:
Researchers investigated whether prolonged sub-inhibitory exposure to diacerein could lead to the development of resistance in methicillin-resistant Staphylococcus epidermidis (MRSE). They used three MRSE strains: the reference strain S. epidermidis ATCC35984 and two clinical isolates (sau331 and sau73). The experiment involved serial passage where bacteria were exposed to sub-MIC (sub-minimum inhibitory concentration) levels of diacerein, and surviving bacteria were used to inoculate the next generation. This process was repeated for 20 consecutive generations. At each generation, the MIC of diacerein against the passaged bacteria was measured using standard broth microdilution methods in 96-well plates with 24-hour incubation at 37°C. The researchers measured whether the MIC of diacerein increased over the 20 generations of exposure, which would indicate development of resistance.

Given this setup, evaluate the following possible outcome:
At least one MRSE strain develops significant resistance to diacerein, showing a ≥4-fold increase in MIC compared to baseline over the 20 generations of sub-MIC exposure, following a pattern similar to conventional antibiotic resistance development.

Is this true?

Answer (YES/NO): NO